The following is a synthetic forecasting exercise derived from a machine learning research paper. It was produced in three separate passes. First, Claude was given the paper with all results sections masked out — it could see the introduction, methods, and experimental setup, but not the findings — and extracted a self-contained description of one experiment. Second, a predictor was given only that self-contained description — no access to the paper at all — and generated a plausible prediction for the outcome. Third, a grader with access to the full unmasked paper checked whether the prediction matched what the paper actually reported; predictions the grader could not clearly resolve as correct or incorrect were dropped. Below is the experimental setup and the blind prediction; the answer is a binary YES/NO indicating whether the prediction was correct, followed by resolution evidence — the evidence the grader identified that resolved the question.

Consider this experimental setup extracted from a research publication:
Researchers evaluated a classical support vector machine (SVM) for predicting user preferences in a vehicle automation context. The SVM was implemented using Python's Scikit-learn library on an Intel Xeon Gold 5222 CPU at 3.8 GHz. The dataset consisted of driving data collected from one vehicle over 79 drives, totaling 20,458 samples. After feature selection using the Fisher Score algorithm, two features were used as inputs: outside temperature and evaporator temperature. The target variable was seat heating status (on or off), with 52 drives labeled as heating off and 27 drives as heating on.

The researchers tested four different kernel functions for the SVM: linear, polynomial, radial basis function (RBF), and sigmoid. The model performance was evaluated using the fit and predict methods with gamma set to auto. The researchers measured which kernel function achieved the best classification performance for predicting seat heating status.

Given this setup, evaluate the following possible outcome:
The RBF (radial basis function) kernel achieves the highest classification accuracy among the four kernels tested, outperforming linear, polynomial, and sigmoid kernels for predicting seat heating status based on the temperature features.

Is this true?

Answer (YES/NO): YES